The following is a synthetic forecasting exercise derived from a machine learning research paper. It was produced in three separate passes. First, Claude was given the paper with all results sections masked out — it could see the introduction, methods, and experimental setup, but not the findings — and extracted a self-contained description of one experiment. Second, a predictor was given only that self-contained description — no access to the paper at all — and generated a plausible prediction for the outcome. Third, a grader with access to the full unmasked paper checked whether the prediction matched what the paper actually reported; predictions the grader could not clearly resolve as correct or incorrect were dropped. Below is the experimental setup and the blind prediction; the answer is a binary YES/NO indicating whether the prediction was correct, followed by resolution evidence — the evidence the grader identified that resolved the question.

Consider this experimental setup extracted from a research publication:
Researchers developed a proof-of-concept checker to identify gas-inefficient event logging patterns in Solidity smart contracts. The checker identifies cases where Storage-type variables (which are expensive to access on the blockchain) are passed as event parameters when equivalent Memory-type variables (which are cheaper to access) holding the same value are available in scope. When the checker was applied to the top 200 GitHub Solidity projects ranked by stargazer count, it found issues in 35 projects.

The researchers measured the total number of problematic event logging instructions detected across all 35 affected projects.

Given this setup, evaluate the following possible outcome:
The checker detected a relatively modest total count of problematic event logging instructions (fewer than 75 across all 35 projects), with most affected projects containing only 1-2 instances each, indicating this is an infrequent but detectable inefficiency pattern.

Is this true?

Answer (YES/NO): NO